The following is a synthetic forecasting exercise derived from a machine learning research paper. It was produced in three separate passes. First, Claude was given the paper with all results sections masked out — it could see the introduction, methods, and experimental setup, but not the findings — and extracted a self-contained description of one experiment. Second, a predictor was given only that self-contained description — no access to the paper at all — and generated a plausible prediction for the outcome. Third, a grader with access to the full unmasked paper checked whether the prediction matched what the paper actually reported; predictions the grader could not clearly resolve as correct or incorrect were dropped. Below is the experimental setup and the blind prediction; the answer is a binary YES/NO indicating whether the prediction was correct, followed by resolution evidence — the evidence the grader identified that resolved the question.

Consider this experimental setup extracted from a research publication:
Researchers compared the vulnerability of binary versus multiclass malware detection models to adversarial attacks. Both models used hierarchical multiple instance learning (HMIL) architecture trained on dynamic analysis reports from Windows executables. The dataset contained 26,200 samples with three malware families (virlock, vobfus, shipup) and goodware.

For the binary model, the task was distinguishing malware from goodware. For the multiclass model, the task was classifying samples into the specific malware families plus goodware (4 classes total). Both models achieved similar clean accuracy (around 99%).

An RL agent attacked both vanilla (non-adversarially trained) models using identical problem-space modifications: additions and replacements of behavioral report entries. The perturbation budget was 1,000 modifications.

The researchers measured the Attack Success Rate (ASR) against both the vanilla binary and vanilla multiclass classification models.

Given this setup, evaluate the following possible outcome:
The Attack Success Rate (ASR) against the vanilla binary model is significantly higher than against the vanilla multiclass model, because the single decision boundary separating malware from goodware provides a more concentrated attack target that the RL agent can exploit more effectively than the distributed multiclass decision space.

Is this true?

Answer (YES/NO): NO